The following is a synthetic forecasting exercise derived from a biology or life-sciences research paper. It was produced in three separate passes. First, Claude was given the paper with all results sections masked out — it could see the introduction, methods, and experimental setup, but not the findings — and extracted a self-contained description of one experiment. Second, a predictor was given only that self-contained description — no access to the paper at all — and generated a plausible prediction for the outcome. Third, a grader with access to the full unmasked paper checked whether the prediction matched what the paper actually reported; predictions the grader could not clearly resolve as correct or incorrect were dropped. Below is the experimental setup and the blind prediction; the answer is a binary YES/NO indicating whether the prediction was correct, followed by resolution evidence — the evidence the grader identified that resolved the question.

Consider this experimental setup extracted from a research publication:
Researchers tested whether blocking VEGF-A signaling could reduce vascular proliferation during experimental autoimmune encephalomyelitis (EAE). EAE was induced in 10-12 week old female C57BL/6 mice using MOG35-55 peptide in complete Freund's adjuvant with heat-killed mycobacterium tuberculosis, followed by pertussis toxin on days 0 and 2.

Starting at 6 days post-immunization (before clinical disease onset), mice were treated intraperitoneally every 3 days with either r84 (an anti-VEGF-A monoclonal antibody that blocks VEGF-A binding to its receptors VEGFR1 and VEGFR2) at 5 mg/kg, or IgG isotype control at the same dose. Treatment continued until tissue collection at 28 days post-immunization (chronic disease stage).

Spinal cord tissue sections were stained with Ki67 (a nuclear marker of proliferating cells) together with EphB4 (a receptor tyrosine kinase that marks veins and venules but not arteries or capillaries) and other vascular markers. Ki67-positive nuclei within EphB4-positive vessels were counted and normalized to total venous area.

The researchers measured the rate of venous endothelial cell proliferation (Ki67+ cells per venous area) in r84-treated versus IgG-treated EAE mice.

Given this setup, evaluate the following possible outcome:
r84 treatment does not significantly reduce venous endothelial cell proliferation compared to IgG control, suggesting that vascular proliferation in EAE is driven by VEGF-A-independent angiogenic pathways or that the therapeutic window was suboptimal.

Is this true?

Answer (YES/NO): NO